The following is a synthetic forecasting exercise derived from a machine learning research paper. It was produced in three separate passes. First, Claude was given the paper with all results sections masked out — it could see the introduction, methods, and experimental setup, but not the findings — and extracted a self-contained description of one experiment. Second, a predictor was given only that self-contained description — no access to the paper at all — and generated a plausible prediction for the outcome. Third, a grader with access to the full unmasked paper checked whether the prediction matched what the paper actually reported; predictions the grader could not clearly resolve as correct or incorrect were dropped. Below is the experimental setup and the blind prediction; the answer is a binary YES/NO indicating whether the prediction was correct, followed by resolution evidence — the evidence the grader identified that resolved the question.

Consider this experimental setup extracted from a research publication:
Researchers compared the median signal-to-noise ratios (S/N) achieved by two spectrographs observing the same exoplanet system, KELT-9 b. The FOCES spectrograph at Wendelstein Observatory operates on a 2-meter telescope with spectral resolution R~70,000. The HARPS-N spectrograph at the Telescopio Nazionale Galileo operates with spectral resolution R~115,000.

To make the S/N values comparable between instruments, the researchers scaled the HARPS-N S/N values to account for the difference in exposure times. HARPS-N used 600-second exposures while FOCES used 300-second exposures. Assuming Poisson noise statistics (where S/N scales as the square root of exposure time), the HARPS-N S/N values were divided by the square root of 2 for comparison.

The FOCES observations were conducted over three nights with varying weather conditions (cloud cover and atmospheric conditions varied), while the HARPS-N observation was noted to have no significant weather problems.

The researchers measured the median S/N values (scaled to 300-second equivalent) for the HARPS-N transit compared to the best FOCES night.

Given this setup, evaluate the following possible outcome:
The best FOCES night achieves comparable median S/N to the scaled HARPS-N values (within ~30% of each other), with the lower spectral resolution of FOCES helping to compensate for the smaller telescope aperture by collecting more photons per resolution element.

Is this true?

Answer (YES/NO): NO